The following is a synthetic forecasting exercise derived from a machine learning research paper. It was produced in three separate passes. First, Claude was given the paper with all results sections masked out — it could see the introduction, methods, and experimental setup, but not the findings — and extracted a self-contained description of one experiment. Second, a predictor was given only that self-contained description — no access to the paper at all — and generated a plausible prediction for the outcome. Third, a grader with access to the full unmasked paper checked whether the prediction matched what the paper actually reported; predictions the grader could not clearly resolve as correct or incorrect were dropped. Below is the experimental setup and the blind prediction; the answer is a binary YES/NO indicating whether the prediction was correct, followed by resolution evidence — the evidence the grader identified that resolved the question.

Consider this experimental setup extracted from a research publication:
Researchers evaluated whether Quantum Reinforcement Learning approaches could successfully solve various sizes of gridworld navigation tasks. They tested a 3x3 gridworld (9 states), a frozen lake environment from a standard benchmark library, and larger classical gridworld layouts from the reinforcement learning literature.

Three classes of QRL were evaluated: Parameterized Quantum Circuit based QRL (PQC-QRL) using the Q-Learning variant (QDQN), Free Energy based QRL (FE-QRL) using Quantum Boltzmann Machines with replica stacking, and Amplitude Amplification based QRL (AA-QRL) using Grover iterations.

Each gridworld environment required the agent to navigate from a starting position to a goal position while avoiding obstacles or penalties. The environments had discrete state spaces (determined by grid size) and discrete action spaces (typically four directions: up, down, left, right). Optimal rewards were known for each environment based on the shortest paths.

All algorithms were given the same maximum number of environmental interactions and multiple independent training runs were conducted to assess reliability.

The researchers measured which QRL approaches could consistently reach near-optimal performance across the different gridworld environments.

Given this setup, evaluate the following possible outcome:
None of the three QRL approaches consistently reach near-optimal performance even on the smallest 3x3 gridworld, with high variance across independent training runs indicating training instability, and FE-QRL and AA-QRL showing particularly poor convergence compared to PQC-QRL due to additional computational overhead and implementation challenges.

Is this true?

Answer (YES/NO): NO